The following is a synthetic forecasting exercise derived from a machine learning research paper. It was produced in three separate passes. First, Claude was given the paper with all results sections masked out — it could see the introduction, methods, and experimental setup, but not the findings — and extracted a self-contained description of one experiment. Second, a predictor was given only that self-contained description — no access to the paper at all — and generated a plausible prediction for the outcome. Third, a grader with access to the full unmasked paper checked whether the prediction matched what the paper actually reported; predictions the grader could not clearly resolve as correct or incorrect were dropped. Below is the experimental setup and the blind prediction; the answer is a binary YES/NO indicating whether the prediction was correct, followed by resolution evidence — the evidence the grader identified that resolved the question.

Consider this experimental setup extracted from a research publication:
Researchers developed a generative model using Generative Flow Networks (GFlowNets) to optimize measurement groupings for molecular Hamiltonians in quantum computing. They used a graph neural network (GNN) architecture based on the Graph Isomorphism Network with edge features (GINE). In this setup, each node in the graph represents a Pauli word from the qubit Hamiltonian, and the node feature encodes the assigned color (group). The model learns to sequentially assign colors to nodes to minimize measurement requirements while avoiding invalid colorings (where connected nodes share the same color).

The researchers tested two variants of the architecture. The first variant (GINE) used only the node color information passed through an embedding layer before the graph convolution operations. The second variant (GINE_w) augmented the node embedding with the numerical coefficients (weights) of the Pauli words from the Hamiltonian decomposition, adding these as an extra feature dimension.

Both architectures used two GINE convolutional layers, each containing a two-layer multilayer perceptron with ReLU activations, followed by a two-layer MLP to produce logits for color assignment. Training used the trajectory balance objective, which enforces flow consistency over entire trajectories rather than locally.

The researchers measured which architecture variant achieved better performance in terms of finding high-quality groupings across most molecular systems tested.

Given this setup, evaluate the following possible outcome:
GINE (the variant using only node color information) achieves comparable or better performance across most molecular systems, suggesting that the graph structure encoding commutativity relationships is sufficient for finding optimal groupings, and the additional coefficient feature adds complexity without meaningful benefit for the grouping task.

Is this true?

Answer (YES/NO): NO